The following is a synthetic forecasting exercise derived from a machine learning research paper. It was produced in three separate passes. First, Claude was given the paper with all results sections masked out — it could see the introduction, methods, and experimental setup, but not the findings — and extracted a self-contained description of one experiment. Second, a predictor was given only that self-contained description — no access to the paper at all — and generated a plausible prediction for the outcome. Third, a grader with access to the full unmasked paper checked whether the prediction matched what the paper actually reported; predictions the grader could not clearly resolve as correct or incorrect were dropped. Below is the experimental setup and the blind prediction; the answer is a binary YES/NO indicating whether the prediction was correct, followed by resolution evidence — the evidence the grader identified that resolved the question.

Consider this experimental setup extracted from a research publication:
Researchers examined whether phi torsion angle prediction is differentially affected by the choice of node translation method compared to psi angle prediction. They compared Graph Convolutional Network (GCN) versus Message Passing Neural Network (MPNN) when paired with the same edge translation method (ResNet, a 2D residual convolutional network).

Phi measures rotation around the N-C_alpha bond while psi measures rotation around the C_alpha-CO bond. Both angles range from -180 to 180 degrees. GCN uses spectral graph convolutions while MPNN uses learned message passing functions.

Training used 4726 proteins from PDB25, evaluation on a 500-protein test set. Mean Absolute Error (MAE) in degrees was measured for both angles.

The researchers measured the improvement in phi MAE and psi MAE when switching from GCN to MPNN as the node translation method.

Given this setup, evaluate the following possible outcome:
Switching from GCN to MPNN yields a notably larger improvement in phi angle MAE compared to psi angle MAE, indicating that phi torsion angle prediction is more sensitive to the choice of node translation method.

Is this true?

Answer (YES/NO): NO